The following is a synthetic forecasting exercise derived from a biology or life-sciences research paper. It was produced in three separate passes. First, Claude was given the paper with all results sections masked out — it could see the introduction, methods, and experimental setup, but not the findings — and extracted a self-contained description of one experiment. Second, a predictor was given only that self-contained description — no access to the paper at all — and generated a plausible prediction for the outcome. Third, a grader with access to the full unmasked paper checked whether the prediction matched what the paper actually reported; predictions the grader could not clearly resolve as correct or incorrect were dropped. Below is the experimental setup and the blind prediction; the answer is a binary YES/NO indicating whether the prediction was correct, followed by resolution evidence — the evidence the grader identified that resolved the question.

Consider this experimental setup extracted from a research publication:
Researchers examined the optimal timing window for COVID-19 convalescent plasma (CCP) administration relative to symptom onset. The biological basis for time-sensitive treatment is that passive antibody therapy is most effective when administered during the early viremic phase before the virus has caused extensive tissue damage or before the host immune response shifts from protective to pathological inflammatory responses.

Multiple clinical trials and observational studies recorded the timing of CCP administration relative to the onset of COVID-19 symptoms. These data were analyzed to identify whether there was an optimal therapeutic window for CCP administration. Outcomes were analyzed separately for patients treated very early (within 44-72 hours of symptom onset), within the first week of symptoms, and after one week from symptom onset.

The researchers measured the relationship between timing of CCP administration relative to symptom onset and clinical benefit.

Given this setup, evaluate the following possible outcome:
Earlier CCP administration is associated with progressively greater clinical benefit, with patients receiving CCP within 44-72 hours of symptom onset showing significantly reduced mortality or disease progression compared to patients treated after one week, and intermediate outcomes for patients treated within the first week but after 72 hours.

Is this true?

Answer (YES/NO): NO